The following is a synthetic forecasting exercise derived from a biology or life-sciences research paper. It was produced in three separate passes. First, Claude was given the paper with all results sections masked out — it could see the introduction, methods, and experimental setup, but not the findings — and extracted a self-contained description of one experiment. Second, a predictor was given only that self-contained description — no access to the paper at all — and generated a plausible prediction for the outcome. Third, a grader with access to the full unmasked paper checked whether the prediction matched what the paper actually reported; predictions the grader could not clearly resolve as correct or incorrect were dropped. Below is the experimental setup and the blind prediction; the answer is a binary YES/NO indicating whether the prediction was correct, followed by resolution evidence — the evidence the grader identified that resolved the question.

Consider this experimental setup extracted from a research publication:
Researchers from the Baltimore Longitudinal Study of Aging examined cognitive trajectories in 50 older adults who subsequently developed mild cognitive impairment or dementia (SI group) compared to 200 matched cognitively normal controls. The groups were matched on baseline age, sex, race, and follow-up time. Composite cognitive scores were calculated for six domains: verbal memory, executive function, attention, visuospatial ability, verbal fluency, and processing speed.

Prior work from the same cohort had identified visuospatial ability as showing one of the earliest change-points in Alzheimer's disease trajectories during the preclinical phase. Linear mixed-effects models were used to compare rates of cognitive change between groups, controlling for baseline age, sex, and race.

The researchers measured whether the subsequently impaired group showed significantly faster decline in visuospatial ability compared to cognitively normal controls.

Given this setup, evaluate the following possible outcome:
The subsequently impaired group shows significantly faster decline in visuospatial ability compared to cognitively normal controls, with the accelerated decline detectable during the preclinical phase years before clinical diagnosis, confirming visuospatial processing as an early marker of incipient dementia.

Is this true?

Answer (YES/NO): NO